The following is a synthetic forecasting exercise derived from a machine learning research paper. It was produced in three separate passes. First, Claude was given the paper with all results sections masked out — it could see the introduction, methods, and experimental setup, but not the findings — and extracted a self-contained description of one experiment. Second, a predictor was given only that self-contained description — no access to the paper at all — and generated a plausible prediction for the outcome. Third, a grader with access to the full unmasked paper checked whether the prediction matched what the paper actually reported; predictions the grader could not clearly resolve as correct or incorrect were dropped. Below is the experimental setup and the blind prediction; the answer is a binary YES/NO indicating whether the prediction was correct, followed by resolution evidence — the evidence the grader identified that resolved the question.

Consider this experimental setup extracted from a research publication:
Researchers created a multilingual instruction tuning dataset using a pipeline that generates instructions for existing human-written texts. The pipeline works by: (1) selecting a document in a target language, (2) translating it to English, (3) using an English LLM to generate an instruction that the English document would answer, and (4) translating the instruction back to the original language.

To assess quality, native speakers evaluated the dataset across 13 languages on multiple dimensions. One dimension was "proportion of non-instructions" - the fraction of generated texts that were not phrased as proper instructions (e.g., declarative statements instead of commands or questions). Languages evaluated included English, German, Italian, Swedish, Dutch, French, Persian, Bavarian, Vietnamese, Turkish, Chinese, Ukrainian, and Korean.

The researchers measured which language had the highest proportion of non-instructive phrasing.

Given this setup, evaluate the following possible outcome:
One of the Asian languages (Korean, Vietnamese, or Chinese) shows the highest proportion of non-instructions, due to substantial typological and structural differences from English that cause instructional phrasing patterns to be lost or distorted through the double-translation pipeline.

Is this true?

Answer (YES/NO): NO